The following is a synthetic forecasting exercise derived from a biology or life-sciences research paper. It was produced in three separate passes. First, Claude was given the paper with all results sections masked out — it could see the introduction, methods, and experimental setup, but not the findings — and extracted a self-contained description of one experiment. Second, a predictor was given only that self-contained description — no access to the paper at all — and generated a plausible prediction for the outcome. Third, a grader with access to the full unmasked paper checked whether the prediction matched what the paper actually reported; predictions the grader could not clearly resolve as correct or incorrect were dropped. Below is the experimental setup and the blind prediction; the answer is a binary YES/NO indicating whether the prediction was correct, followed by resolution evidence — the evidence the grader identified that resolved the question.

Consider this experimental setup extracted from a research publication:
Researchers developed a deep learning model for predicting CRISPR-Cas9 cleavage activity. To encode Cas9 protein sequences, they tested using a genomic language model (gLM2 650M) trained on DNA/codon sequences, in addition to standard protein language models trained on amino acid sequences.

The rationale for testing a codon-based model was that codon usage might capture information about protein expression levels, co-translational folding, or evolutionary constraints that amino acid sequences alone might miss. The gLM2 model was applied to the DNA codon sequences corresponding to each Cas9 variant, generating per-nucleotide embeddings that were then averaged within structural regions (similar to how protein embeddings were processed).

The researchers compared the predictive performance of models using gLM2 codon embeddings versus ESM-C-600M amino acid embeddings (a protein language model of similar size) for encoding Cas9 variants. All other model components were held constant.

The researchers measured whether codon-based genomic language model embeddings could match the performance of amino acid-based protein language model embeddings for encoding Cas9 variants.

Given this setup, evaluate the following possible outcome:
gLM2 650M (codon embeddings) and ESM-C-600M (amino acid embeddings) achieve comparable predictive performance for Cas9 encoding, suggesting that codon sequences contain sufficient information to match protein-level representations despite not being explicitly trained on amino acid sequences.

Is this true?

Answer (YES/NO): NO